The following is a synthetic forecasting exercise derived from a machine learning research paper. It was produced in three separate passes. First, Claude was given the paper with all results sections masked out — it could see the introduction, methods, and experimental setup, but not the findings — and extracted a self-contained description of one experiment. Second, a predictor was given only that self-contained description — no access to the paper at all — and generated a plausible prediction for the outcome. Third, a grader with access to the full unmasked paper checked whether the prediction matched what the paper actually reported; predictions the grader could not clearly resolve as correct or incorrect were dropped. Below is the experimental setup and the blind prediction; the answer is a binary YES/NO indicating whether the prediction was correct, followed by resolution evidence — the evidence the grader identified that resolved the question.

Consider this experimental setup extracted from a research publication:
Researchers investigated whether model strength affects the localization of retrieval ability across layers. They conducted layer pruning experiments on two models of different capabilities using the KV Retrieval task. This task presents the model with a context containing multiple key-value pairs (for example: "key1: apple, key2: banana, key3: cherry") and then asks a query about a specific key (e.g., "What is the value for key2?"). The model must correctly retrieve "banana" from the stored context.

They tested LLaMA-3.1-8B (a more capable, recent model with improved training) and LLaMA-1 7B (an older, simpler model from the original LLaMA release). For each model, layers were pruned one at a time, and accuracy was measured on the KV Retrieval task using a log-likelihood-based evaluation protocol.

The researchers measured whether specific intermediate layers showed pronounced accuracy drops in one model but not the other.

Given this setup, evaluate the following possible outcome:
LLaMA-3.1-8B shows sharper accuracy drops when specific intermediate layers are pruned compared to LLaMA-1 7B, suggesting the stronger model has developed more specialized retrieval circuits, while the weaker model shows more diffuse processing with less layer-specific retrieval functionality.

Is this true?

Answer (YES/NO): NO